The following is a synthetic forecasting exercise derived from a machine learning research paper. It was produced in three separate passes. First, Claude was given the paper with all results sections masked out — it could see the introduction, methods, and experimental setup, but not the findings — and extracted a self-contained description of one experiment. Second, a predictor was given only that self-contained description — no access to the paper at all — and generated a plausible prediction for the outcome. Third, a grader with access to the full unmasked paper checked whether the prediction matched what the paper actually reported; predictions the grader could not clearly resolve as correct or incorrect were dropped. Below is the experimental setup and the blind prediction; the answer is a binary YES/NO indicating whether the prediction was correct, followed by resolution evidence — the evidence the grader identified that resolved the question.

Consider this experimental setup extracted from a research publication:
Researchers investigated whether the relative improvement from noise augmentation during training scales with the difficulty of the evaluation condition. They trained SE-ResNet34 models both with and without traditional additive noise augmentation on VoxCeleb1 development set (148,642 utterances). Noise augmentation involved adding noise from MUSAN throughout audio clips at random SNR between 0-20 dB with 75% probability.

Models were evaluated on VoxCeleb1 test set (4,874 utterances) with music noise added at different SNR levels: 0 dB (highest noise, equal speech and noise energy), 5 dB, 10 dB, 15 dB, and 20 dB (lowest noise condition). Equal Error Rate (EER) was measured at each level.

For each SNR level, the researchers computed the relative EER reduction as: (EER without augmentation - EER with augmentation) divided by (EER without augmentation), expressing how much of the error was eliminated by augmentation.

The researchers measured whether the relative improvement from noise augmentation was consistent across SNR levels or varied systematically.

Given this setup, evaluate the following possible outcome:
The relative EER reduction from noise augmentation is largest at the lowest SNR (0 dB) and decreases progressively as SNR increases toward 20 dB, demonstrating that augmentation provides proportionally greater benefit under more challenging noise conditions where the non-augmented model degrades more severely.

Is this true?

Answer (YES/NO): YES